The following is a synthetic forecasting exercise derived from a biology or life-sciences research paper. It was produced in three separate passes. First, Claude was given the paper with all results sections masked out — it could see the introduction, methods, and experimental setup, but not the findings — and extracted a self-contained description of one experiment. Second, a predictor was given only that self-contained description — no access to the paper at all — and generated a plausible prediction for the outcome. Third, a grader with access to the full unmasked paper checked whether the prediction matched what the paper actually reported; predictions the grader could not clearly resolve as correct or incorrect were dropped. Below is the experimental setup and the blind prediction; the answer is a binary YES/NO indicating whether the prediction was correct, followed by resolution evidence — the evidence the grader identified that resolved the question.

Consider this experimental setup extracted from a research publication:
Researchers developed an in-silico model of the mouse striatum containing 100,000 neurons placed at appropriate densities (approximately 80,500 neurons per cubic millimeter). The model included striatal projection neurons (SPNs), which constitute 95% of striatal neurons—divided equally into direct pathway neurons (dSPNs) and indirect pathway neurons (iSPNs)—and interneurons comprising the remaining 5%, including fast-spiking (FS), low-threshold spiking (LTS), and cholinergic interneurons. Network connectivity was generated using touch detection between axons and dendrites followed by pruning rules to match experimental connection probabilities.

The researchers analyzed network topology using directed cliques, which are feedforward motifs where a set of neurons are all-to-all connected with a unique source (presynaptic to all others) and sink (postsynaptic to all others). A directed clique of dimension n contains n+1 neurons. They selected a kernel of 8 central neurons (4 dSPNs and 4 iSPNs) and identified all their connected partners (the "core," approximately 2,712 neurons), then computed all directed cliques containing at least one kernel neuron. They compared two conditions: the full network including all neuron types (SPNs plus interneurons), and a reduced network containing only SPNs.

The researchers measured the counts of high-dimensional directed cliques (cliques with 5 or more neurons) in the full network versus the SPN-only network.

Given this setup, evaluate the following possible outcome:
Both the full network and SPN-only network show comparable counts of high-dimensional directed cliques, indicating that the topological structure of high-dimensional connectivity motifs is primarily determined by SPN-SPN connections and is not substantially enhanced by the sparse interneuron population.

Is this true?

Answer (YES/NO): NO